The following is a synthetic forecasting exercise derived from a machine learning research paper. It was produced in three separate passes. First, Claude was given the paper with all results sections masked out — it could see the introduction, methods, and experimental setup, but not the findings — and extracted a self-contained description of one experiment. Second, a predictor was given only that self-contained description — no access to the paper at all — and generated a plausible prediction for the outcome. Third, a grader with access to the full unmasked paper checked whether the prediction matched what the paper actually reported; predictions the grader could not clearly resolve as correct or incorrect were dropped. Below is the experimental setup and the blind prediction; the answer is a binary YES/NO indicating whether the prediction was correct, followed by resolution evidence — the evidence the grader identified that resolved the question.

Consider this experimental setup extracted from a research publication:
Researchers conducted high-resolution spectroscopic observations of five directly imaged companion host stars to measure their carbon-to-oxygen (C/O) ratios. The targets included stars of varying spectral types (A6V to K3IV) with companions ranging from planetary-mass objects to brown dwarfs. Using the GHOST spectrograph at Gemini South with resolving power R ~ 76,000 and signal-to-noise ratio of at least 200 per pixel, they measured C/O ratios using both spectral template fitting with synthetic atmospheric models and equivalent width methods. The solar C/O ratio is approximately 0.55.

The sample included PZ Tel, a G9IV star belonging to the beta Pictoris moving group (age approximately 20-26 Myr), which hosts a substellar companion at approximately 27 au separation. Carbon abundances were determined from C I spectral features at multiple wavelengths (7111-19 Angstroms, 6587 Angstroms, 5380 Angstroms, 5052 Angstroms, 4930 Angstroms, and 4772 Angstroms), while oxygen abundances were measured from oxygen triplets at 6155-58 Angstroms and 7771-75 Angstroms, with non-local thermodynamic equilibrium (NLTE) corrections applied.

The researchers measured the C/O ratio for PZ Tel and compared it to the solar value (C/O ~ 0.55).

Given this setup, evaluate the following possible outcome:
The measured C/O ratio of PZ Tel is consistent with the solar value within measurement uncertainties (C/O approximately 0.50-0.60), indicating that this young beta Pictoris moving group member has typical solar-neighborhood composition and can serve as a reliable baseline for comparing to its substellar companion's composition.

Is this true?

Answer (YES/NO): NO